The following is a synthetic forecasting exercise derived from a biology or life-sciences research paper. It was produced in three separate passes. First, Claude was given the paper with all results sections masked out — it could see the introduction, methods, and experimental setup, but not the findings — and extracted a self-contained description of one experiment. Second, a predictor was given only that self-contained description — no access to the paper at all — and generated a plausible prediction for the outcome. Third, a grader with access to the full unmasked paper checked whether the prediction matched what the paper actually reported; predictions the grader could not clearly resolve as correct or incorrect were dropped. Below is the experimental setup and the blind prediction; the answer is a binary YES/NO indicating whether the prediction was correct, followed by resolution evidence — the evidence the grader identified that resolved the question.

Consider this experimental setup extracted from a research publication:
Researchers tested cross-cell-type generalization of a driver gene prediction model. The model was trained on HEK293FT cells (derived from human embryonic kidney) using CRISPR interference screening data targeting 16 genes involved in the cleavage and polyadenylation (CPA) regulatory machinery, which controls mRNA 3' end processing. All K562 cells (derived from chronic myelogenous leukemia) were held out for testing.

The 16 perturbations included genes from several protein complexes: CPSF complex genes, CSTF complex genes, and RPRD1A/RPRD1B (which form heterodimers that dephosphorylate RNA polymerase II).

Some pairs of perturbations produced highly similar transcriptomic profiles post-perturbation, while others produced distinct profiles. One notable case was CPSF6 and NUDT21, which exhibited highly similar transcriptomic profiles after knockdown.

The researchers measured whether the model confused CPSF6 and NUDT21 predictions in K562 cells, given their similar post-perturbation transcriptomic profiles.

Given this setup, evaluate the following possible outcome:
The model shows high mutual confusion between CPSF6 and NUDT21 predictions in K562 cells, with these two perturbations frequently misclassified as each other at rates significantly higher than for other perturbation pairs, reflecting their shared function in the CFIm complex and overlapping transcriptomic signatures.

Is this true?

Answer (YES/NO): NO